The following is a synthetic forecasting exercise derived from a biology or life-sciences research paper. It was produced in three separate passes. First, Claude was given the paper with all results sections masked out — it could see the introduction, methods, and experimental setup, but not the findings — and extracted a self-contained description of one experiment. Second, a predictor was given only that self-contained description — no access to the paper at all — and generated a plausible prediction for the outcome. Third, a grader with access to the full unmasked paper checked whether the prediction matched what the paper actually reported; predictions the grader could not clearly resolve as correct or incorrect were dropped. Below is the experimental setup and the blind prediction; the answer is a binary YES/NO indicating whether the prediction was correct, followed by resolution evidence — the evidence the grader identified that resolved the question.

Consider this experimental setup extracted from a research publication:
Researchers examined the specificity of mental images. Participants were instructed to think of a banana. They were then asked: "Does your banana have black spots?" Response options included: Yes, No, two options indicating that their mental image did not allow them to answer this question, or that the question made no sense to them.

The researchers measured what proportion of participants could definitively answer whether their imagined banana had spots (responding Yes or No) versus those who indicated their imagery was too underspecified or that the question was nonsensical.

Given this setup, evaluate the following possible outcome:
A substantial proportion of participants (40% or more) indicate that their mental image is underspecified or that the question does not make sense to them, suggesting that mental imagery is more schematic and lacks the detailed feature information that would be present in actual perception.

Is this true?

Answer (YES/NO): NO